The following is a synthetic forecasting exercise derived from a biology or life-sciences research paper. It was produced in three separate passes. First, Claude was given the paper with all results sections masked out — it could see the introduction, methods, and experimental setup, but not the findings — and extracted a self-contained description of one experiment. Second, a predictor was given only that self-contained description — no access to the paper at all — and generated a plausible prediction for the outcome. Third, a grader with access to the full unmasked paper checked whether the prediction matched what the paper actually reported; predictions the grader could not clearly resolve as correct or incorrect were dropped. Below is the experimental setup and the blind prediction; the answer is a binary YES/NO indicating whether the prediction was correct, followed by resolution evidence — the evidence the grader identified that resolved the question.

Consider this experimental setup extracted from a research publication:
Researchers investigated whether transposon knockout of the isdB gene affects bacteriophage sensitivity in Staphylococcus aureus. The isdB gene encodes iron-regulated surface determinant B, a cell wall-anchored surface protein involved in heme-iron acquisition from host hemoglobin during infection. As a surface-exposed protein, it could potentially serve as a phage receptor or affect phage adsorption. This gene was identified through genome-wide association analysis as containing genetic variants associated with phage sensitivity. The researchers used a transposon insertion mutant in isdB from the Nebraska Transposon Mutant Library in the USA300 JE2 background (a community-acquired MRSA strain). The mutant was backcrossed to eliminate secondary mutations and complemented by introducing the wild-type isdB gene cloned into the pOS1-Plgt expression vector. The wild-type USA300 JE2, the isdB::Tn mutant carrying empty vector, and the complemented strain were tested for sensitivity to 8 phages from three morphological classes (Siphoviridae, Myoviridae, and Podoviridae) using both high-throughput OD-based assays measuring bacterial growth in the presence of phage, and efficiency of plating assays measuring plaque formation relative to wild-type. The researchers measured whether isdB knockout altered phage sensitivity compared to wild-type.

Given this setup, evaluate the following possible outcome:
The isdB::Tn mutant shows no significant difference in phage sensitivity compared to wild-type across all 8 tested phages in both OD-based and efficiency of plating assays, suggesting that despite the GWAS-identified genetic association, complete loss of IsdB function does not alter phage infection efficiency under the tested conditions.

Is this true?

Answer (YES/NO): NO